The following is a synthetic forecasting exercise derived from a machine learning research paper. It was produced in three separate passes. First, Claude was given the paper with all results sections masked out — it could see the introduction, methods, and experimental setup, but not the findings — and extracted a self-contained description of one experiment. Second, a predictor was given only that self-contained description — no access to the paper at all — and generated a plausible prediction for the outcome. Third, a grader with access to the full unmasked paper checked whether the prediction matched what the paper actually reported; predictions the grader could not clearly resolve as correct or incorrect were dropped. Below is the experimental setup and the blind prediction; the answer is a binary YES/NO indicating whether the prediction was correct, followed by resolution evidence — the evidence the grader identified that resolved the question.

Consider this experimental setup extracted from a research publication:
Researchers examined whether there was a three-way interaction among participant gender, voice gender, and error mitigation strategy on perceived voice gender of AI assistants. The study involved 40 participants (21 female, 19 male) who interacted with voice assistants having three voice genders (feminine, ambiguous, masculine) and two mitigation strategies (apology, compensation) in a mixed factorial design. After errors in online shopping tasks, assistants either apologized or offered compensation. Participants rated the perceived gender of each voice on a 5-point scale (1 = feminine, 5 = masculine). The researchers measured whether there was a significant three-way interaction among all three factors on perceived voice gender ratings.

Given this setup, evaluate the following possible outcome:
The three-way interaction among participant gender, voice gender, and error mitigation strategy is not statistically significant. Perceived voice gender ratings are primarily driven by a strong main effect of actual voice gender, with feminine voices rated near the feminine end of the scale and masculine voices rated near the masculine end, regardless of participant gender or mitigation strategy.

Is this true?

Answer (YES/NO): YES